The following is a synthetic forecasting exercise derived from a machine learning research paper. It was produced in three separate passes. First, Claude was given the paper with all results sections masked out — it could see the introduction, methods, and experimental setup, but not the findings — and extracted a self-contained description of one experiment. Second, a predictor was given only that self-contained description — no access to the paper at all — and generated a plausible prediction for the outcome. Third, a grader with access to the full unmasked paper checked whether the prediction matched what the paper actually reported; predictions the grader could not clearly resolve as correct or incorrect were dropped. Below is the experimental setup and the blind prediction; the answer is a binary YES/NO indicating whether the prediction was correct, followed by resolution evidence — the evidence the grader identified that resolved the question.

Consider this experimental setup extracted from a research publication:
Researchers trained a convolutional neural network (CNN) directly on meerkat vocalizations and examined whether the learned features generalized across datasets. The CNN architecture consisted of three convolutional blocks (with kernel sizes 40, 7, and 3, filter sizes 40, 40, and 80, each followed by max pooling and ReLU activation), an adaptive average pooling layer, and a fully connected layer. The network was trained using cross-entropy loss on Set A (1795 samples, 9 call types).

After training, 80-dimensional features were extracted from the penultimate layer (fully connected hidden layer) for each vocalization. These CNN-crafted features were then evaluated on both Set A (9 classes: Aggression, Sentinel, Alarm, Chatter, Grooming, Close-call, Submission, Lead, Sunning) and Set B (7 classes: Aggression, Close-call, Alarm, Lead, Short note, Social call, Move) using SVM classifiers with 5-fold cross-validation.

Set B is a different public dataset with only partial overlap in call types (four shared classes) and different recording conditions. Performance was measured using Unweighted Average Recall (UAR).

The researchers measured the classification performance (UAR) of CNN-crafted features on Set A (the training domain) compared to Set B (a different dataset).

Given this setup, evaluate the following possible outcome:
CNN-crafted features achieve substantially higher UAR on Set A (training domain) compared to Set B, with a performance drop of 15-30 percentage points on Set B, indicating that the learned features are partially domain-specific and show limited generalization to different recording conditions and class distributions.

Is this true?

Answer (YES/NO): NO